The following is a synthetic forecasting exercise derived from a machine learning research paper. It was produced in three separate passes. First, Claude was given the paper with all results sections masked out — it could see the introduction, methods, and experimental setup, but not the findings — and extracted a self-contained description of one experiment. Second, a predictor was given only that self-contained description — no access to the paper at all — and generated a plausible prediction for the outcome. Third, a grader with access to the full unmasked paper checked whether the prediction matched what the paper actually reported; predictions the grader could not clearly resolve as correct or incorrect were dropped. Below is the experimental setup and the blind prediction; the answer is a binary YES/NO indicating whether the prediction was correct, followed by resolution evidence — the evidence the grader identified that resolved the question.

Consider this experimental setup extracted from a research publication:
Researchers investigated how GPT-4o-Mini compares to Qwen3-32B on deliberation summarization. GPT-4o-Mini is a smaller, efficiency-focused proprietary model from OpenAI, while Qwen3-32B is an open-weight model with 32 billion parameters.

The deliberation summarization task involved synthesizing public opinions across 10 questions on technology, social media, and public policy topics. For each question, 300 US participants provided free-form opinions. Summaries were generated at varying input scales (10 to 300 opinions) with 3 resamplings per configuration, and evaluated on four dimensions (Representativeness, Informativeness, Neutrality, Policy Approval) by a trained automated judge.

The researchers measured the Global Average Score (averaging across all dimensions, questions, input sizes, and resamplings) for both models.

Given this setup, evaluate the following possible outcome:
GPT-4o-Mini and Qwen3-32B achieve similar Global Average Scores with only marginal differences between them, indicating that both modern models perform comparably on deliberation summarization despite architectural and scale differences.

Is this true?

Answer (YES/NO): NO